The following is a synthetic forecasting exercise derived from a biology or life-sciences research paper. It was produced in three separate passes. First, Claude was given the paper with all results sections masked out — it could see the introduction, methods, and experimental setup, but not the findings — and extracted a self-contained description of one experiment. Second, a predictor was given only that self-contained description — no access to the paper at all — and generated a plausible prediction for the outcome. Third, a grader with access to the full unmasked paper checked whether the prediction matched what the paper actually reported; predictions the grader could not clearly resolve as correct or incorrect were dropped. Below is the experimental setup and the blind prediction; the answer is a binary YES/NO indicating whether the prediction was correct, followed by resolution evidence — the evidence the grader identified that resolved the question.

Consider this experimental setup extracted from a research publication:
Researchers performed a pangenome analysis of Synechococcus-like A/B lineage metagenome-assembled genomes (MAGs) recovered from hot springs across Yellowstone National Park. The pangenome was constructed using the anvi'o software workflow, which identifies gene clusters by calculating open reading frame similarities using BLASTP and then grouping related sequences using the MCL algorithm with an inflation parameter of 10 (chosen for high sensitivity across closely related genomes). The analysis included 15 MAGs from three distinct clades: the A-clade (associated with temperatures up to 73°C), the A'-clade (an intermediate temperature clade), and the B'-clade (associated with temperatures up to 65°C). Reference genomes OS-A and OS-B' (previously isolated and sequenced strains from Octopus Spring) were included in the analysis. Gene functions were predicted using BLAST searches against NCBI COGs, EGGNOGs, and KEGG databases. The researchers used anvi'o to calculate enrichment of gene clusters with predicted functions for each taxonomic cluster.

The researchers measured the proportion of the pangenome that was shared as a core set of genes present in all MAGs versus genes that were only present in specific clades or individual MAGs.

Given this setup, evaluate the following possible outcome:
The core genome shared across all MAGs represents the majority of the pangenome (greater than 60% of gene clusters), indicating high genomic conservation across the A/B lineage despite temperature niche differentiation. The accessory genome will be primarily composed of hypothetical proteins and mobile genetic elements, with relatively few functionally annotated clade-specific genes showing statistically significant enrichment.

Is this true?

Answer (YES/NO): NO